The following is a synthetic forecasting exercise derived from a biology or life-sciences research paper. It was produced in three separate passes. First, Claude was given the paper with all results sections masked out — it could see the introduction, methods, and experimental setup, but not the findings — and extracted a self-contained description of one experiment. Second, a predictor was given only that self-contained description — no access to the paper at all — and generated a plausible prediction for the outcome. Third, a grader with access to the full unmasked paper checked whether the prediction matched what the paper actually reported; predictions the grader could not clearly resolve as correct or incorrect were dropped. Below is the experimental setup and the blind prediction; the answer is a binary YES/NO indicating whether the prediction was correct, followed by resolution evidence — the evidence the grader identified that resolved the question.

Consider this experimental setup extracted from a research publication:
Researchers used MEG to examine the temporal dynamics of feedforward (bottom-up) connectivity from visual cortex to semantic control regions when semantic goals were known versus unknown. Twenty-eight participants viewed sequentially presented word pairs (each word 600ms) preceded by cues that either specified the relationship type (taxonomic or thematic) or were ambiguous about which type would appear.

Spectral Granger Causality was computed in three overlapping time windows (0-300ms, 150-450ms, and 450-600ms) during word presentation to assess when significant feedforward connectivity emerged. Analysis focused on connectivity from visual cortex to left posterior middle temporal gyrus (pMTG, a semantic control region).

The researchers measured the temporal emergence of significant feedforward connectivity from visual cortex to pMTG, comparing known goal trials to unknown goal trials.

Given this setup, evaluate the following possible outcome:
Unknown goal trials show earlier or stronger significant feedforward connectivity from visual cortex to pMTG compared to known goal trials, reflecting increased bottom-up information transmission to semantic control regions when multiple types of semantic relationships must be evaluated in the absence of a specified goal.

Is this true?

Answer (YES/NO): NO